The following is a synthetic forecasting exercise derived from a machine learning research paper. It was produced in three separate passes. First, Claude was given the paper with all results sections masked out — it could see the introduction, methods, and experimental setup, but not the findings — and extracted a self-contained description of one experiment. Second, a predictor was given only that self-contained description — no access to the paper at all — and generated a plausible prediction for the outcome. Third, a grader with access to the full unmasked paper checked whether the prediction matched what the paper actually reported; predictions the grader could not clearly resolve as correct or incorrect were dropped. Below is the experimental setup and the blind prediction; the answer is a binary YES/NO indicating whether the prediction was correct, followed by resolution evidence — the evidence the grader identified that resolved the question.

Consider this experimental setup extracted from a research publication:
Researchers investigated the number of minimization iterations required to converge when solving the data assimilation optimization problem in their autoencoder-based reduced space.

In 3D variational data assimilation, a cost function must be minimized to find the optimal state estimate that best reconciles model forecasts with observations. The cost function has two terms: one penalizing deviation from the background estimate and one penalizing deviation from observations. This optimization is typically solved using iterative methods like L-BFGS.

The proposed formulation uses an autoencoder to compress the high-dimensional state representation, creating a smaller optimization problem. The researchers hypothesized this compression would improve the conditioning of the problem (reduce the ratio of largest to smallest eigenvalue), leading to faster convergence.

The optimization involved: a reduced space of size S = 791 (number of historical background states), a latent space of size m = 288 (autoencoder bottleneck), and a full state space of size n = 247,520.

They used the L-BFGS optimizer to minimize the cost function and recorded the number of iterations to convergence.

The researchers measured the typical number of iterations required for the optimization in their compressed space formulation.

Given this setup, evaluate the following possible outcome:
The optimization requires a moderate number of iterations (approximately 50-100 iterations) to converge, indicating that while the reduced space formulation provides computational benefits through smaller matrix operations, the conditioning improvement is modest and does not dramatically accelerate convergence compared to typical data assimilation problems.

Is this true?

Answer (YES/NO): NO